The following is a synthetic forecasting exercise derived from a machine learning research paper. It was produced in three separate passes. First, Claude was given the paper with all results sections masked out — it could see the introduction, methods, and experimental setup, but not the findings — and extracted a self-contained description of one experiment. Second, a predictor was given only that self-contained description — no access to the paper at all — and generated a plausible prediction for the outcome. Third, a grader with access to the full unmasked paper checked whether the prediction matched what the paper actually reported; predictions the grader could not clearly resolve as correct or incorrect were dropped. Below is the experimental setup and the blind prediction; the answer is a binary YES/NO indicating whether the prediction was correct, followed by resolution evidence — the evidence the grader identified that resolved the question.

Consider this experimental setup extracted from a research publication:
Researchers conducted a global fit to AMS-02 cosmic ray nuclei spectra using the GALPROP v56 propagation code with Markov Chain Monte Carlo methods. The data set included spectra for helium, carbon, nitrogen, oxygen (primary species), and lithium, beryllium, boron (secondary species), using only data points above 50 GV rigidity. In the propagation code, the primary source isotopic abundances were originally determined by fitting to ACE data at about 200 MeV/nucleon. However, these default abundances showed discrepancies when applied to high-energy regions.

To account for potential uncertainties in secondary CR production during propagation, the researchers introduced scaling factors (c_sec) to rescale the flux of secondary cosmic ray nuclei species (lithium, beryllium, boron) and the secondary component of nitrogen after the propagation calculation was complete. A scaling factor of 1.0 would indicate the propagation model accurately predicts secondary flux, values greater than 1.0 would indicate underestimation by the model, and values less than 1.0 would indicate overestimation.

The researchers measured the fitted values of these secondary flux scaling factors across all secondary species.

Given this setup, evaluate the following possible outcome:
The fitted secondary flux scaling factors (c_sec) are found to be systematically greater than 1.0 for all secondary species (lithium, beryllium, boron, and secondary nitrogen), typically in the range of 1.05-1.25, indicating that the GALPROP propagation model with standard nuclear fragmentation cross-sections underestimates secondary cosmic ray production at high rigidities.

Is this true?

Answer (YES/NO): NO